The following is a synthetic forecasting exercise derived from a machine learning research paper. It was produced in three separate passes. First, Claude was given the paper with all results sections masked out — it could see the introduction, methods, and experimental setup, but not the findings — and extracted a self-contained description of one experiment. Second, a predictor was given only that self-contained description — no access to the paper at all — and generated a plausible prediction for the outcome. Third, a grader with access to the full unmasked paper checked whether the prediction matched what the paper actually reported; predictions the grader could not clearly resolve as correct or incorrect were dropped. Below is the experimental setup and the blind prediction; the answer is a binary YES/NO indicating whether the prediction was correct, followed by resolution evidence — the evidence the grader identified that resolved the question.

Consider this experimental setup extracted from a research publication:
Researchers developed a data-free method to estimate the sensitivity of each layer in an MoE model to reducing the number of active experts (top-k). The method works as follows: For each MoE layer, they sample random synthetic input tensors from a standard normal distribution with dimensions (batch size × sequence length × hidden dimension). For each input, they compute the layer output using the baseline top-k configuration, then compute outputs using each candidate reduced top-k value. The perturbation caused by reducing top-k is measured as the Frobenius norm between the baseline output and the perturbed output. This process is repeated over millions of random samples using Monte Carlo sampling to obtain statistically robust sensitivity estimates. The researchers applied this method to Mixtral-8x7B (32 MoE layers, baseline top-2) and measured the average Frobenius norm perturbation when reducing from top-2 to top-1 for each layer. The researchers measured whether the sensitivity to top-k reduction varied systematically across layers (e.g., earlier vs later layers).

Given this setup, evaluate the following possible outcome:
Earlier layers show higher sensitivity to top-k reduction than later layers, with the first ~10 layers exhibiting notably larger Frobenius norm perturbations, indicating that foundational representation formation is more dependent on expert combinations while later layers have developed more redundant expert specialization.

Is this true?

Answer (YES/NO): NO